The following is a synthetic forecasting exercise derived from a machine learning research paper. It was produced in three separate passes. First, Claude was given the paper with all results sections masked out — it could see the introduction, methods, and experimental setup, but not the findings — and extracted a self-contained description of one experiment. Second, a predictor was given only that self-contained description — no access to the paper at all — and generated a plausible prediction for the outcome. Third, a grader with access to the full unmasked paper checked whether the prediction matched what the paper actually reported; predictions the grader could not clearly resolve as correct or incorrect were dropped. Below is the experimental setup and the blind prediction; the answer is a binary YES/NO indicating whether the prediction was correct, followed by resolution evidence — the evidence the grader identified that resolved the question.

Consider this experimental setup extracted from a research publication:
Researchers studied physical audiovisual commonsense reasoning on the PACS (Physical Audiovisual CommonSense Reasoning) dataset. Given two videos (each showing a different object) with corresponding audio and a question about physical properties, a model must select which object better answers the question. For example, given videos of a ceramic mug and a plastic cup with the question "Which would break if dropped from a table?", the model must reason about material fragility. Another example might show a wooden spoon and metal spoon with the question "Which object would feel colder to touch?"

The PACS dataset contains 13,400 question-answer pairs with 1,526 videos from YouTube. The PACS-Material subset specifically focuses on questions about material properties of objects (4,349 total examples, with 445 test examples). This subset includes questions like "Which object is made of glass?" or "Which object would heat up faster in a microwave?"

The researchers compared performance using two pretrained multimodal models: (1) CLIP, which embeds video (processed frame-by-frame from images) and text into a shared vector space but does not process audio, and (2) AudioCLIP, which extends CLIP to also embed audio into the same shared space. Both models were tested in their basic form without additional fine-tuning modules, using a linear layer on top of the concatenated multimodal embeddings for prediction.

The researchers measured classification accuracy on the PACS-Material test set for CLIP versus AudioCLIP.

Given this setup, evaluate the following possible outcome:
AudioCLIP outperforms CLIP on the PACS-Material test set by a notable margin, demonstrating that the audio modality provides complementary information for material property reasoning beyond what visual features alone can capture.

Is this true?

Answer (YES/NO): YES